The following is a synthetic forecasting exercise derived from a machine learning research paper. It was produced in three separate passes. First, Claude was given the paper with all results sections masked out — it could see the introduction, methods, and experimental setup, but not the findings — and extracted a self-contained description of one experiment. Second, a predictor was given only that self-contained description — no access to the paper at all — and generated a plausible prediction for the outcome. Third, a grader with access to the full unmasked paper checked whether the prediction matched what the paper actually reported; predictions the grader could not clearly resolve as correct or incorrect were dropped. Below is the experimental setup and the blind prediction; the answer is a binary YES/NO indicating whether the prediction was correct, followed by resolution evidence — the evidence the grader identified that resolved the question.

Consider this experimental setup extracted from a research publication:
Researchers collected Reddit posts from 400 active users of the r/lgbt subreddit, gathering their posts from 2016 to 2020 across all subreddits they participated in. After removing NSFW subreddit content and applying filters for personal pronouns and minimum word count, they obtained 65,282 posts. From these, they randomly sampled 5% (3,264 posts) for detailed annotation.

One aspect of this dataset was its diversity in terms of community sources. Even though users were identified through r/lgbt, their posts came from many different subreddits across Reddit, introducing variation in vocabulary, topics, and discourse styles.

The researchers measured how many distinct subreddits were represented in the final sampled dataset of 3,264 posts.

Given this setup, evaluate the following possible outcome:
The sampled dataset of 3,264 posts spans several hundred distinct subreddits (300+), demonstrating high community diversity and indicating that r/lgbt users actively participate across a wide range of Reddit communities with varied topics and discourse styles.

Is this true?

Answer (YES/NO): NO